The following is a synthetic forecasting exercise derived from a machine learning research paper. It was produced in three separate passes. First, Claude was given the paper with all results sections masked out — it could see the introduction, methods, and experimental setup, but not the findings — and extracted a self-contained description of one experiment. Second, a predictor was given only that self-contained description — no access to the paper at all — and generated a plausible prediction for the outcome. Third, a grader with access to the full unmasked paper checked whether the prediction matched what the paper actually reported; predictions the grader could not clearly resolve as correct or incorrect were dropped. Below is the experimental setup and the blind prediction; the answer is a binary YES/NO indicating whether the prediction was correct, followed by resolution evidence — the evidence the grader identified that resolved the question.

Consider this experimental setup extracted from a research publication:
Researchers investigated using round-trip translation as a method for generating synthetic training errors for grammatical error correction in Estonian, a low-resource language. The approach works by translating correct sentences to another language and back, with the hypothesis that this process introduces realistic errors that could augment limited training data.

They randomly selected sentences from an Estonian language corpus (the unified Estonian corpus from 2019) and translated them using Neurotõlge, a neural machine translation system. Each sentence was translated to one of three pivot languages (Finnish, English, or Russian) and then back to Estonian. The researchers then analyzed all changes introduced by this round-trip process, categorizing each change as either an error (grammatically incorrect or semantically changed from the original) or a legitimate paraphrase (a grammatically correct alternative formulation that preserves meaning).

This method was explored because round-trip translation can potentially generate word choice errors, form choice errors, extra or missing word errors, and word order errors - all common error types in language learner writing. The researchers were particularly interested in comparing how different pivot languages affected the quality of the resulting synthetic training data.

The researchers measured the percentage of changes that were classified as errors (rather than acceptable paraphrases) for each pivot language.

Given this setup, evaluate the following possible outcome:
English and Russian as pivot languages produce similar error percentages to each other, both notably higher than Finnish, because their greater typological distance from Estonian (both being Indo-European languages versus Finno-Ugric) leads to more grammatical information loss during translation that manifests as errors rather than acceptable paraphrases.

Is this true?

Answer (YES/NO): NO